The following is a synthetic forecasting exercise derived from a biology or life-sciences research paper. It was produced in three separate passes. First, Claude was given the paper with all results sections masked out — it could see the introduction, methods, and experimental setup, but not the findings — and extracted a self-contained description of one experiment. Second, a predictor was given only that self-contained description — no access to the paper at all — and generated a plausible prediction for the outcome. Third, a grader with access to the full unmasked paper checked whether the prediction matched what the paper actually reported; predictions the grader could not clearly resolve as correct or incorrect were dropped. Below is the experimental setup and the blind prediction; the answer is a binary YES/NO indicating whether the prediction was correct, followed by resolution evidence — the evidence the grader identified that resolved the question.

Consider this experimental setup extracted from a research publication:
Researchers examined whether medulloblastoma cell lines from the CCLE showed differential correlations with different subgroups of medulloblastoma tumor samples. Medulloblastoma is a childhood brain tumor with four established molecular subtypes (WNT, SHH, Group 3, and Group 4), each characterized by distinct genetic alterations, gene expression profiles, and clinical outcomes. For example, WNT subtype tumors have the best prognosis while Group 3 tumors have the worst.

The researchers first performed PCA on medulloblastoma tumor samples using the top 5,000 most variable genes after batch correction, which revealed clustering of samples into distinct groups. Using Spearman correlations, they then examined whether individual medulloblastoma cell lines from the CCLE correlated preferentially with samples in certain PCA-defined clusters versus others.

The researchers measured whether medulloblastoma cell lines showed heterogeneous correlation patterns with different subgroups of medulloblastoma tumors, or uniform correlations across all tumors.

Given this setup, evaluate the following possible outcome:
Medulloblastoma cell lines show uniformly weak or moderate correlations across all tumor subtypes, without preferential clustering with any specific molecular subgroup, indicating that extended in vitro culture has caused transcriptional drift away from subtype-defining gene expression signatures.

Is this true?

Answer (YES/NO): NO